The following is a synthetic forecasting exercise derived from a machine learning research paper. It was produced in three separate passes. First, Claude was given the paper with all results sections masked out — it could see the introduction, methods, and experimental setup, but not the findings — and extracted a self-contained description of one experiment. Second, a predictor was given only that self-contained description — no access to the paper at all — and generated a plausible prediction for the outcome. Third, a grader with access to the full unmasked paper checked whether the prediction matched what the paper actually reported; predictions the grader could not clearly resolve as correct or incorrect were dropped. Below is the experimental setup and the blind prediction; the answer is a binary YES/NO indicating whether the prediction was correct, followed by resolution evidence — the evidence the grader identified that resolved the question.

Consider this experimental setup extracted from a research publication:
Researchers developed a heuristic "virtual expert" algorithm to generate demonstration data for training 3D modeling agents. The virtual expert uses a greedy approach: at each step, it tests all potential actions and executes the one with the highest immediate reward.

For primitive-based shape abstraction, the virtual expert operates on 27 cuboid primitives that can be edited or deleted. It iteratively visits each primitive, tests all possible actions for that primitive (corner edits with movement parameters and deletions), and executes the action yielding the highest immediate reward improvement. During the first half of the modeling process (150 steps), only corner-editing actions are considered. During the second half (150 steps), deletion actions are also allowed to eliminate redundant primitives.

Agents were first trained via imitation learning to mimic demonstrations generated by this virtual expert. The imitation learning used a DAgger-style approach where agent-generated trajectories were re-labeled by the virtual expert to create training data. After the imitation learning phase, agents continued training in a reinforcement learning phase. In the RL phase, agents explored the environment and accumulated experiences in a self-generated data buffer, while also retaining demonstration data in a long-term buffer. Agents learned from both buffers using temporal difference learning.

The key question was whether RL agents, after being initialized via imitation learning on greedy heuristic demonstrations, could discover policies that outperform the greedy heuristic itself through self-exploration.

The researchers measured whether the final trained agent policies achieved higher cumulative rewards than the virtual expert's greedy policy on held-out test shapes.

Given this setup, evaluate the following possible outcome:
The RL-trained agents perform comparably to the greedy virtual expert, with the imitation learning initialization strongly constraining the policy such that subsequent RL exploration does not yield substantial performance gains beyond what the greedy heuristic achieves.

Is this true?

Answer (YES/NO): NO